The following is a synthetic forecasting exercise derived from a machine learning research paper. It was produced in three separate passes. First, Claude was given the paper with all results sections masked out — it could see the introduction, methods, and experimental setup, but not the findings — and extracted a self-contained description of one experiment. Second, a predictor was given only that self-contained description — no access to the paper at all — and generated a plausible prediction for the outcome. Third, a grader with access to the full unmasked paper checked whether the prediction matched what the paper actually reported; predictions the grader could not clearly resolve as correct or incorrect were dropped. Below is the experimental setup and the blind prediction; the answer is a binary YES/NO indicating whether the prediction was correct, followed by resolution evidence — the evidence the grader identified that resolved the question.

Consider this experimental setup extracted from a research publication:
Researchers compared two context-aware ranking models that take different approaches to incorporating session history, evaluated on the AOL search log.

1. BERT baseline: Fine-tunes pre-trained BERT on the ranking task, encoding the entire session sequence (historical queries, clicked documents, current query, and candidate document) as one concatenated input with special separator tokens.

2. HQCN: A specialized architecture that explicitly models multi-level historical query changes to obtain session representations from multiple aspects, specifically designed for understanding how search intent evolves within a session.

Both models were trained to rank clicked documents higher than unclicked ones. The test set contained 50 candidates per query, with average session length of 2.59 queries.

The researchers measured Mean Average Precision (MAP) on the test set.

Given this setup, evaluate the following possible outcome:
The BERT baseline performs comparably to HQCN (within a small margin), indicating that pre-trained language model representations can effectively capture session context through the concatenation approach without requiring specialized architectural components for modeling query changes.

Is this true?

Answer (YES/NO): YES